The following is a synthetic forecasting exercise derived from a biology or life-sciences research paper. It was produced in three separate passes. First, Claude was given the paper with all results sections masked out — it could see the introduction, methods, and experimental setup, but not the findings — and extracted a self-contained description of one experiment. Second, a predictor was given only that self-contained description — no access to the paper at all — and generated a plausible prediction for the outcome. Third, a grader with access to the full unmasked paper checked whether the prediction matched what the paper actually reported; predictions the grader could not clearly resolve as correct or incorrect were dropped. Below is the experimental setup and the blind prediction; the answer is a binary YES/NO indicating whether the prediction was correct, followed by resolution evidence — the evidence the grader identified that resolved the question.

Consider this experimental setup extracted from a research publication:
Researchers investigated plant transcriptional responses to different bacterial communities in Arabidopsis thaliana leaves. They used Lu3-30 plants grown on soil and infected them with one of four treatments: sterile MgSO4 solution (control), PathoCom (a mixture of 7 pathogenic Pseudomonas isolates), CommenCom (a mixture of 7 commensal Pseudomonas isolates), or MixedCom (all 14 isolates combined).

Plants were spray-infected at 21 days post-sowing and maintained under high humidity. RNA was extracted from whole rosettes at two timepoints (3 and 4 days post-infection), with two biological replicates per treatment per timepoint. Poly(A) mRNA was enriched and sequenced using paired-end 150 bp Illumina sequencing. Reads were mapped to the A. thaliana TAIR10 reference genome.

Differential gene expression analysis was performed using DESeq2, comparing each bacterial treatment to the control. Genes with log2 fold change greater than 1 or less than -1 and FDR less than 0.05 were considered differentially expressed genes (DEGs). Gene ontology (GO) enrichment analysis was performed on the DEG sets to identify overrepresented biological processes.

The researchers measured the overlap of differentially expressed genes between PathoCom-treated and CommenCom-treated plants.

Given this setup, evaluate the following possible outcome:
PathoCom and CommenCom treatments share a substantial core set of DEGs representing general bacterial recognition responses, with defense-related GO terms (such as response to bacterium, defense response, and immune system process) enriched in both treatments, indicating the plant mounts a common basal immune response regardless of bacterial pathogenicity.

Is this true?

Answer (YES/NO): NO